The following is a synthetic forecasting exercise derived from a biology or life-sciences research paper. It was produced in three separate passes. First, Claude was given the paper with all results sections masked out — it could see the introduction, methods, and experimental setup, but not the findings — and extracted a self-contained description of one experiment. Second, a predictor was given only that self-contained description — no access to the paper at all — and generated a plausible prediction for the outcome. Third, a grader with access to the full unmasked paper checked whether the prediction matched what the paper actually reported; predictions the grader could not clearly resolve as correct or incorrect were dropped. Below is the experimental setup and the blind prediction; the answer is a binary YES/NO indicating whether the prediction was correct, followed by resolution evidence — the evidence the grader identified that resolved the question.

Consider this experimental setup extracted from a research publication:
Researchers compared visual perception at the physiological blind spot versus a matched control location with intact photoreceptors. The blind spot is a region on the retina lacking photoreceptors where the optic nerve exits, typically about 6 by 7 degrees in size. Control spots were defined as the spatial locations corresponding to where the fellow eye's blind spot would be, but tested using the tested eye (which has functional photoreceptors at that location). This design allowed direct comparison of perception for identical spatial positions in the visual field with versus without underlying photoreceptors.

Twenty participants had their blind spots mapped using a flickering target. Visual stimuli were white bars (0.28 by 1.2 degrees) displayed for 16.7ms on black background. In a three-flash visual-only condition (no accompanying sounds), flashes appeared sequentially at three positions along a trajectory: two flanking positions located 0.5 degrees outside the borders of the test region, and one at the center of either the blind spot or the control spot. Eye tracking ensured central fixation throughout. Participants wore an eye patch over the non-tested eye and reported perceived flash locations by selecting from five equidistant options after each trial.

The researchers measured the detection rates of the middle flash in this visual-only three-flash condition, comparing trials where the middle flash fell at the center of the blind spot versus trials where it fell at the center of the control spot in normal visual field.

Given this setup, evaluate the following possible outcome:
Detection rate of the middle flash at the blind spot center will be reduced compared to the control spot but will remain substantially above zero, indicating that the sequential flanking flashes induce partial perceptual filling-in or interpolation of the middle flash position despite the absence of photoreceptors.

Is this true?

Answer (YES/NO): NO